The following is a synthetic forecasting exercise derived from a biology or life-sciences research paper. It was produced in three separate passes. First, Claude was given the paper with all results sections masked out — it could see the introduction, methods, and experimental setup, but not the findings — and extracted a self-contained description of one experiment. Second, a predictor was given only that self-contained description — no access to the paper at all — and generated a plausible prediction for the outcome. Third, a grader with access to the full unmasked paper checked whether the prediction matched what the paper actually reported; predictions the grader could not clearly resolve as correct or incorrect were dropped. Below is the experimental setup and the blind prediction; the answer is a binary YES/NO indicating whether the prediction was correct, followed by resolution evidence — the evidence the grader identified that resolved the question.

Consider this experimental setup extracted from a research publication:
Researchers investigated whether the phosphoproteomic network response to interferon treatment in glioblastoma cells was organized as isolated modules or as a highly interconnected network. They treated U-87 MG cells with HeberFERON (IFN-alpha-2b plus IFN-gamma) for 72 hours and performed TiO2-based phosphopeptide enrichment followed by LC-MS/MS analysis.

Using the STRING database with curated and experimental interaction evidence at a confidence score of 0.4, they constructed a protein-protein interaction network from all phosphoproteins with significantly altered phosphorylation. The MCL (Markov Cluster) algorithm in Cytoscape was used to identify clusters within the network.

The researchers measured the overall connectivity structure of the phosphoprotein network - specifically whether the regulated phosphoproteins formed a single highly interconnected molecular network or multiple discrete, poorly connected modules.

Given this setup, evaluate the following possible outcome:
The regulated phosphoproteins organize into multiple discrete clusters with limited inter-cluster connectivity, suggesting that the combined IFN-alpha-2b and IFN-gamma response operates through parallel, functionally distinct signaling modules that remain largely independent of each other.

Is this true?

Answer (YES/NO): NO